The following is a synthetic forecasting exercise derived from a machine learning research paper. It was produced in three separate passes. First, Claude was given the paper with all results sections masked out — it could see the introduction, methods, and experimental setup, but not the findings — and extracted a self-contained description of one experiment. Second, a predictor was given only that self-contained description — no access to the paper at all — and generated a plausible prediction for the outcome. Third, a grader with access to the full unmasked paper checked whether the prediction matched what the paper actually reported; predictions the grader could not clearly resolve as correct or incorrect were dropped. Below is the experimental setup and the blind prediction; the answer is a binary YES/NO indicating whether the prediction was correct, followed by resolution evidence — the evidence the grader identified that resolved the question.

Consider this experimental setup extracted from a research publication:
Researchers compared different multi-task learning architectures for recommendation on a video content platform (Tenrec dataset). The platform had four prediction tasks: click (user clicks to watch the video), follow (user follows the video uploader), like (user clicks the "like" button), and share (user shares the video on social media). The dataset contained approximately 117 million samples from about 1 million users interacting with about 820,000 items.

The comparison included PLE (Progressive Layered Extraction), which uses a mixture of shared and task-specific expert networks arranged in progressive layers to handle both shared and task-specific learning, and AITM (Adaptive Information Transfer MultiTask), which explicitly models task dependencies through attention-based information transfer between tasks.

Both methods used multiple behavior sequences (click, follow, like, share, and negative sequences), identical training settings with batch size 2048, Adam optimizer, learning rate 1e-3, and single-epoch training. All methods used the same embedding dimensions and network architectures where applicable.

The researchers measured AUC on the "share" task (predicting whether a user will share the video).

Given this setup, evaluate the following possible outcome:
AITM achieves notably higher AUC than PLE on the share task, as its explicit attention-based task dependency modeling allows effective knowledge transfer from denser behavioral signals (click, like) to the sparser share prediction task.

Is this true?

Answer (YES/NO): NO